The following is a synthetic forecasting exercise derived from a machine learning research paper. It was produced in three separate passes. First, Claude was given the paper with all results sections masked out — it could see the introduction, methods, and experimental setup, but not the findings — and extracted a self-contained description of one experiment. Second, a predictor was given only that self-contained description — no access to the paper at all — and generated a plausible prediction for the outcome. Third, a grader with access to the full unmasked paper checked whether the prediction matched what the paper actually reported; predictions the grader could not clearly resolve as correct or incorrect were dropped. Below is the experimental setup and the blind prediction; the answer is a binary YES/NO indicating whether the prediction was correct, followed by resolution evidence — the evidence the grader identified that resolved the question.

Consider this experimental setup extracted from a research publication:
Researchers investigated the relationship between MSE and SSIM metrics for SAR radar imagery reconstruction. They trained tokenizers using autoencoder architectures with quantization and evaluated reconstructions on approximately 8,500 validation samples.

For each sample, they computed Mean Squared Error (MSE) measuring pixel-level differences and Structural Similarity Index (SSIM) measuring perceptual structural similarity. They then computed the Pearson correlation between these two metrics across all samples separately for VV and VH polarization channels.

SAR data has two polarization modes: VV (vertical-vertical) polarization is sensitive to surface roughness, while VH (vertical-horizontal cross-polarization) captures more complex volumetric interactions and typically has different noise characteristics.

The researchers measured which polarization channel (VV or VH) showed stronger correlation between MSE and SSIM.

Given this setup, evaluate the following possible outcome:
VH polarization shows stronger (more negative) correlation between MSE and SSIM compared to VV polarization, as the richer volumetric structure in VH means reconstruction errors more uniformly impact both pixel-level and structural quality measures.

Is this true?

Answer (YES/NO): NO